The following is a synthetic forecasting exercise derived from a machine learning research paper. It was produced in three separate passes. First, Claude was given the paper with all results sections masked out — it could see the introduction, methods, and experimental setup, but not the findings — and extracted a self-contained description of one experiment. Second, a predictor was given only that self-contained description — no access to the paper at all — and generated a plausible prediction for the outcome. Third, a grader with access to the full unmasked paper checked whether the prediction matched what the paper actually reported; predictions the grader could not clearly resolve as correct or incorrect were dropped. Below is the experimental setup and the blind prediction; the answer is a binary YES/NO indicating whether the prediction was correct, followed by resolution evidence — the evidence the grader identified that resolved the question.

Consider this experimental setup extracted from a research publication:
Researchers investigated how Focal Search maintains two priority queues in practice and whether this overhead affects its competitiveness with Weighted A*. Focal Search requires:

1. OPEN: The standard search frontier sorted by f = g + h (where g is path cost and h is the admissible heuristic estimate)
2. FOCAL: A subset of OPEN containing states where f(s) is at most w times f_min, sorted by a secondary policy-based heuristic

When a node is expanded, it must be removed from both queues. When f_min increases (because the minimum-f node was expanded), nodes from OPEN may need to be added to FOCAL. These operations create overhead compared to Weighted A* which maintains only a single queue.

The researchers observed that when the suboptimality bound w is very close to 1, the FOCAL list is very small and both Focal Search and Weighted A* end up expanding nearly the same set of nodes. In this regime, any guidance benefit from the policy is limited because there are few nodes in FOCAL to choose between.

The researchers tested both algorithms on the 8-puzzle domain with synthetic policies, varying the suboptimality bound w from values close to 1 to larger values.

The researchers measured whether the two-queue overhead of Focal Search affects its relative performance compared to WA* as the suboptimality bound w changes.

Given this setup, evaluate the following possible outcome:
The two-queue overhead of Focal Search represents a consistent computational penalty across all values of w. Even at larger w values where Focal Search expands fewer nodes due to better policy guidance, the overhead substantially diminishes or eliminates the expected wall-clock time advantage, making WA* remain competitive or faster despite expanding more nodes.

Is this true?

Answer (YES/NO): NO